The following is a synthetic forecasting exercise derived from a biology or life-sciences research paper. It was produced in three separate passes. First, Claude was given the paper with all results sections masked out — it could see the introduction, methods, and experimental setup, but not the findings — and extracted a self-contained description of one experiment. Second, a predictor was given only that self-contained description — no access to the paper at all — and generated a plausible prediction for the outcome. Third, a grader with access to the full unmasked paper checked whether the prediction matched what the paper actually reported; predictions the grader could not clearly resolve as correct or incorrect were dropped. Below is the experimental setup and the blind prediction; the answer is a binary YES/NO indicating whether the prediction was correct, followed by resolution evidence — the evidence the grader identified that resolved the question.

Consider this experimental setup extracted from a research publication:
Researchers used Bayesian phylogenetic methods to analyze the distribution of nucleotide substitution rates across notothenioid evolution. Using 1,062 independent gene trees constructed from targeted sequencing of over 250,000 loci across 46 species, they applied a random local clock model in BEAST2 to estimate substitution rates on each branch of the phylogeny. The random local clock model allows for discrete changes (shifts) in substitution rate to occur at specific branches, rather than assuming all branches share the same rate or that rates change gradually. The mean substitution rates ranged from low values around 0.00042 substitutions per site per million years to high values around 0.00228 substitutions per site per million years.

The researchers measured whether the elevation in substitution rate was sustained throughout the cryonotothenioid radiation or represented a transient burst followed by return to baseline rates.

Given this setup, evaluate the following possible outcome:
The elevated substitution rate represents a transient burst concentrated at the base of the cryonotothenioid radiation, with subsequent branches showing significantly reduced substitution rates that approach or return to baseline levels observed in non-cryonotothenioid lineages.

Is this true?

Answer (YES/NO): YES